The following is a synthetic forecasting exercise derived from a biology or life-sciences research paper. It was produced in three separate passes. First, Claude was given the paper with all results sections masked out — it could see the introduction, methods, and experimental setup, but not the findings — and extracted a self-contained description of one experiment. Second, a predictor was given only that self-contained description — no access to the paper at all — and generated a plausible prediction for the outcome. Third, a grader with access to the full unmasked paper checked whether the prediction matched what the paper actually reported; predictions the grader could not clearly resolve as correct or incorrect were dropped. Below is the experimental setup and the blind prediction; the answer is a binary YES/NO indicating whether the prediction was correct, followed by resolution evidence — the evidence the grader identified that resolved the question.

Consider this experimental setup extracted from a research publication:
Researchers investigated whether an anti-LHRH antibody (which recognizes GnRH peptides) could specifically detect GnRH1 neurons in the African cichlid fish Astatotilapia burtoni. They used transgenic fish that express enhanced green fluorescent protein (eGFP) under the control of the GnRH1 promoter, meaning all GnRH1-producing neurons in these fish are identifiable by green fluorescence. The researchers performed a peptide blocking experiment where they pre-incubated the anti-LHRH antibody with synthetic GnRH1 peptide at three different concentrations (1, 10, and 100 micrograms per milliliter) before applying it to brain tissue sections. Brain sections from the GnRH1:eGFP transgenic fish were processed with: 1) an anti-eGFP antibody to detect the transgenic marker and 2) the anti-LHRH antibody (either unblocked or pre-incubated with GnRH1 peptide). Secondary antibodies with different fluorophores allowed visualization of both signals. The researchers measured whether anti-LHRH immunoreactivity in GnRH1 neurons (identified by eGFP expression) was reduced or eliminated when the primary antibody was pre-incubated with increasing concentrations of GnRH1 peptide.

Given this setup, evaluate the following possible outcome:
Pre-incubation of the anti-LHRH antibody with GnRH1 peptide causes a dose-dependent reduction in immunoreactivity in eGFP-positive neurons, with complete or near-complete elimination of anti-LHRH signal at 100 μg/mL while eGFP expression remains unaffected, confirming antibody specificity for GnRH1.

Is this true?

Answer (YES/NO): YES